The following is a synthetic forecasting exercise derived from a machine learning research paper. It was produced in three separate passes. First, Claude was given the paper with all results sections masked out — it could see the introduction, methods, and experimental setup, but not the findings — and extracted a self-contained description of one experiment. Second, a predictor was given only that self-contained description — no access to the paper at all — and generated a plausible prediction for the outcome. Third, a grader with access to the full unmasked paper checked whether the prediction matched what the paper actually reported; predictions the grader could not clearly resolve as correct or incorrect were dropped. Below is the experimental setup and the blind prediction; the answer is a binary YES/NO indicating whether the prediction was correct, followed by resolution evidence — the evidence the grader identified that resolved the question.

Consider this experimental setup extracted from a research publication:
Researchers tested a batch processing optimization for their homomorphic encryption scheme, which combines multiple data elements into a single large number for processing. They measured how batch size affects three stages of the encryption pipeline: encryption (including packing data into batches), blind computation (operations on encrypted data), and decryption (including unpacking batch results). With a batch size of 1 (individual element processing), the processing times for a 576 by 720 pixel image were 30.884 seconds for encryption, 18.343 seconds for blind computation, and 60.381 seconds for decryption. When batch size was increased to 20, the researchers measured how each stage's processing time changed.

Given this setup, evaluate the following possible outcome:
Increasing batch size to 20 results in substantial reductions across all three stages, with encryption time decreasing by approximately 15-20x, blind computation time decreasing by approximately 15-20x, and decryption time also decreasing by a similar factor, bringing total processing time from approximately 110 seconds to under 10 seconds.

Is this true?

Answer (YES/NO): NO